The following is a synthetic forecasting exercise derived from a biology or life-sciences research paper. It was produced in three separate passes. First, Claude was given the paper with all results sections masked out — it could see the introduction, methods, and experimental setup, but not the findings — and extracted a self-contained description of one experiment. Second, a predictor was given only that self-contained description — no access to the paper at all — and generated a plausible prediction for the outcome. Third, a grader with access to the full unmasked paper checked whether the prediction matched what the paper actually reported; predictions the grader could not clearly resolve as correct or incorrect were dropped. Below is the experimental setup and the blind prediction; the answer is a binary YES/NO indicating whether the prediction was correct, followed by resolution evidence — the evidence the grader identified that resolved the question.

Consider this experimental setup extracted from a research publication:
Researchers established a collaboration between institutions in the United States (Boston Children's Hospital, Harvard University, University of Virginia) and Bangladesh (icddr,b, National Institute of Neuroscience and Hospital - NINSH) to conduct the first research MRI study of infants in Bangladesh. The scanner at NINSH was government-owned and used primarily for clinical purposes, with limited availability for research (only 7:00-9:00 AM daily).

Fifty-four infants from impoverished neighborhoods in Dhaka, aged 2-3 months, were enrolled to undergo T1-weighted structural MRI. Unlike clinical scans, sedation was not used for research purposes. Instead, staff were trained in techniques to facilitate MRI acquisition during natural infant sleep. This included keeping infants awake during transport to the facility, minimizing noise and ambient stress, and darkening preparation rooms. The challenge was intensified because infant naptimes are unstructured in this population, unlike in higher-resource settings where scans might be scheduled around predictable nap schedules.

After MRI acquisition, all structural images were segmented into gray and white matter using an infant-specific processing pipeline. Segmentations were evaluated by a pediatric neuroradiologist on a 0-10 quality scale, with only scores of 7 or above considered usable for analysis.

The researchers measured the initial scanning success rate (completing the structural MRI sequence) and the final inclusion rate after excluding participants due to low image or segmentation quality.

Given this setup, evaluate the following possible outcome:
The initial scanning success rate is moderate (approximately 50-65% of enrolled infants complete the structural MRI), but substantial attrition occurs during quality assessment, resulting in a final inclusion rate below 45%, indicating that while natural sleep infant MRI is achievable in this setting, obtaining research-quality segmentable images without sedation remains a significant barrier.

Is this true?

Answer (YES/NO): NO